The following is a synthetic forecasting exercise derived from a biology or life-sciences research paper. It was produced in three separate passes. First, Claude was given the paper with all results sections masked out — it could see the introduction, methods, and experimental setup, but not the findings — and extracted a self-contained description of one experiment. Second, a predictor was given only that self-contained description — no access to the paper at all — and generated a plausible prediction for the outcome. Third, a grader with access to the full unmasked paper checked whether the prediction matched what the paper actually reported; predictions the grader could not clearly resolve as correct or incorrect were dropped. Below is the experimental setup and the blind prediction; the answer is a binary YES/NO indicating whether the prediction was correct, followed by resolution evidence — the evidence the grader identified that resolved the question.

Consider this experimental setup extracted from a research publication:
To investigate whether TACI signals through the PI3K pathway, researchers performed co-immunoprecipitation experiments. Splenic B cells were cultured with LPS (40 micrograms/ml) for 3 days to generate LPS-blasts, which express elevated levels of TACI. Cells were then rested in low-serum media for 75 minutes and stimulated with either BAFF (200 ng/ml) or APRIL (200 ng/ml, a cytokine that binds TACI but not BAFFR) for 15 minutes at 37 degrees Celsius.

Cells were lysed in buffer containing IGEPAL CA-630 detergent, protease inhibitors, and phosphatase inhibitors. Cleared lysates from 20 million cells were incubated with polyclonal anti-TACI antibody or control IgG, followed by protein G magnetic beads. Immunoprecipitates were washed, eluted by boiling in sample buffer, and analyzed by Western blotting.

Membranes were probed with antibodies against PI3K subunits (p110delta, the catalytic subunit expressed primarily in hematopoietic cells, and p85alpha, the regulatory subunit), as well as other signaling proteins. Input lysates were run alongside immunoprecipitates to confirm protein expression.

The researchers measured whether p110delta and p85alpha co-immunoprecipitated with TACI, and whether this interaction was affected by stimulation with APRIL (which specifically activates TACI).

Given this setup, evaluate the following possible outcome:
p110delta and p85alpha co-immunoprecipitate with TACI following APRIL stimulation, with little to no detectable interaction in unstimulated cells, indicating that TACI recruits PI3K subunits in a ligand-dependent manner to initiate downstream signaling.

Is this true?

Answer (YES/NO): NO